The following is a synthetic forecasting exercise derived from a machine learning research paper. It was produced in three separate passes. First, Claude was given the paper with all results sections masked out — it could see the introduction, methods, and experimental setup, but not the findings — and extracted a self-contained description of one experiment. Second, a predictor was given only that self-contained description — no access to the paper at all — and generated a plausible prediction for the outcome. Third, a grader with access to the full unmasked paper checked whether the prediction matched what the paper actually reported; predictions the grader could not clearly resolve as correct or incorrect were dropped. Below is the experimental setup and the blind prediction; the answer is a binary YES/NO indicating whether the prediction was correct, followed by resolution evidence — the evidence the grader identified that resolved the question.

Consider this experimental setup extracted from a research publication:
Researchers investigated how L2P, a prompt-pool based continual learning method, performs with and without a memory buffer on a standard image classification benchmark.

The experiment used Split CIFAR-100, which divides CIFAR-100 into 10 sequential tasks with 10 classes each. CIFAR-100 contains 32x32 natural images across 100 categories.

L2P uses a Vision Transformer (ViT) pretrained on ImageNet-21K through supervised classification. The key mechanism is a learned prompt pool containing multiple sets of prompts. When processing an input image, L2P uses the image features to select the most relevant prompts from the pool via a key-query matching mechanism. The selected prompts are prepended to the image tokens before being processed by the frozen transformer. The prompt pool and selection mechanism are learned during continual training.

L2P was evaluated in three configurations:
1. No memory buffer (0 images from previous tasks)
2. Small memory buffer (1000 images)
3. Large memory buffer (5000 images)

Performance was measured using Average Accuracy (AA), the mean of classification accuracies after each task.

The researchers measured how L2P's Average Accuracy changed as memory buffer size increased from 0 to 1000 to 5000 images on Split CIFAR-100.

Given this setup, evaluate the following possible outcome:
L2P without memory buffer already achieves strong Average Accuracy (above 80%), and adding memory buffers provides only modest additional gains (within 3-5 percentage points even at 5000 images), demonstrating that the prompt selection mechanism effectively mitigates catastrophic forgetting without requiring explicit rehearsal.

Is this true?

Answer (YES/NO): NO